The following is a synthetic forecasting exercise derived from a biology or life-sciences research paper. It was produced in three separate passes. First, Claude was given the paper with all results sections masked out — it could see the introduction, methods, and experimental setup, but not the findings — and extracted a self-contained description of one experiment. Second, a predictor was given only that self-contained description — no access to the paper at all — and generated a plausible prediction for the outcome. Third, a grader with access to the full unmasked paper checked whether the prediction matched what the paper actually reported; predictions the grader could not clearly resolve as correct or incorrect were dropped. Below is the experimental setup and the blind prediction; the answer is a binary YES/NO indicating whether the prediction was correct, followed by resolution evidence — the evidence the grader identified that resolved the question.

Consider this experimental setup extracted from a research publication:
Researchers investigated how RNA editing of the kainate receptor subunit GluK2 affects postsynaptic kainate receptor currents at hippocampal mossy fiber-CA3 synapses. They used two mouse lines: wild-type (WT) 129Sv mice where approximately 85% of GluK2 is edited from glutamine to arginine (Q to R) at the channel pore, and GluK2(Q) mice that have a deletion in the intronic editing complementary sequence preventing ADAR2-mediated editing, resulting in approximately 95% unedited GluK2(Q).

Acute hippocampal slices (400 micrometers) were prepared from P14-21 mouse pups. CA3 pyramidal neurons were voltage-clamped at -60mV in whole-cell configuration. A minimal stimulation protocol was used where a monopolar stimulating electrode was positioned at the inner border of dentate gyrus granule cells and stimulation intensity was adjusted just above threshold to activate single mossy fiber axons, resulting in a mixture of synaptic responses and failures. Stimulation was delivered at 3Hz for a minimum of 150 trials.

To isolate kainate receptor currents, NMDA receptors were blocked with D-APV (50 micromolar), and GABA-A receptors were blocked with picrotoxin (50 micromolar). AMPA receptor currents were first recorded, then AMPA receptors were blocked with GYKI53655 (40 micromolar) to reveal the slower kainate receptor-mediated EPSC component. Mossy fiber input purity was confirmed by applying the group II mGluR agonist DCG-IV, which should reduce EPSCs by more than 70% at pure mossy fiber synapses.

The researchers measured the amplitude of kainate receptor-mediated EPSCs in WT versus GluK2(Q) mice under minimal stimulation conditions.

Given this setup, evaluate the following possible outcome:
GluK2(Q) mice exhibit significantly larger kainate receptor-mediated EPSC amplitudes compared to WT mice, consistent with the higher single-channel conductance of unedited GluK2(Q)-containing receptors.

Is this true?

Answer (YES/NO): YES